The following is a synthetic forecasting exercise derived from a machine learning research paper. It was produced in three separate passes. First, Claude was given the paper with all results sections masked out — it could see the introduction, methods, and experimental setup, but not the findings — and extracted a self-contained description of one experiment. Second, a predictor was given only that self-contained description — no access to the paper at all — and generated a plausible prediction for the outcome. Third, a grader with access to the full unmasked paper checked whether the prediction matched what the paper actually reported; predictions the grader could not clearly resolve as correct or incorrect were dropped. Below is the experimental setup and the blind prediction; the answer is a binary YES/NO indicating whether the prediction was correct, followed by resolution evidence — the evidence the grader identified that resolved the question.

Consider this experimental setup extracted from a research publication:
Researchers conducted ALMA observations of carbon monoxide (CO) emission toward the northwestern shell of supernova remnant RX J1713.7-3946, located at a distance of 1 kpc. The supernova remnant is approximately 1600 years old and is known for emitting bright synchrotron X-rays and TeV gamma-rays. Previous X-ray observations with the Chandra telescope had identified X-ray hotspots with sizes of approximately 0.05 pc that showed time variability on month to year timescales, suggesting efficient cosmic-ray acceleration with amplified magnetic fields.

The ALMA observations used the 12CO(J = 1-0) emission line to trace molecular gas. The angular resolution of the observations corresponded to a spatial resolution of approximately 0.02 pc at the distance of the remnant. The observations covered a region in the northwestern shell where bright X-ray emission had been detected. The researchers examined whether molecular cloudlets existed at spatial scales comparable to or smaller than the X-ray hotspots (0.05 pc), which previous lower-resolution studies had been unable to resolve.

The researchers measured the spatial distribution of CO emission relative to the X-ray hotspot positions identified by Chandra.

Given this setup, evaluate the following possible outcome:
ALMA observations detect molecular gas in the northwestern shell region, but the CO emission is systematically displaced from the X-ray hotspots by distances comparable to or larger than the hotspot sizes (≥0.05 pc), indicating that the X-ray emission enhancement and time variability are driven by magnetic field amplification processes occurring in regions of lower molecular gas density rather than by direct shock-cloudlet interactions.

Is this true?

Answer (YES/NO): NO